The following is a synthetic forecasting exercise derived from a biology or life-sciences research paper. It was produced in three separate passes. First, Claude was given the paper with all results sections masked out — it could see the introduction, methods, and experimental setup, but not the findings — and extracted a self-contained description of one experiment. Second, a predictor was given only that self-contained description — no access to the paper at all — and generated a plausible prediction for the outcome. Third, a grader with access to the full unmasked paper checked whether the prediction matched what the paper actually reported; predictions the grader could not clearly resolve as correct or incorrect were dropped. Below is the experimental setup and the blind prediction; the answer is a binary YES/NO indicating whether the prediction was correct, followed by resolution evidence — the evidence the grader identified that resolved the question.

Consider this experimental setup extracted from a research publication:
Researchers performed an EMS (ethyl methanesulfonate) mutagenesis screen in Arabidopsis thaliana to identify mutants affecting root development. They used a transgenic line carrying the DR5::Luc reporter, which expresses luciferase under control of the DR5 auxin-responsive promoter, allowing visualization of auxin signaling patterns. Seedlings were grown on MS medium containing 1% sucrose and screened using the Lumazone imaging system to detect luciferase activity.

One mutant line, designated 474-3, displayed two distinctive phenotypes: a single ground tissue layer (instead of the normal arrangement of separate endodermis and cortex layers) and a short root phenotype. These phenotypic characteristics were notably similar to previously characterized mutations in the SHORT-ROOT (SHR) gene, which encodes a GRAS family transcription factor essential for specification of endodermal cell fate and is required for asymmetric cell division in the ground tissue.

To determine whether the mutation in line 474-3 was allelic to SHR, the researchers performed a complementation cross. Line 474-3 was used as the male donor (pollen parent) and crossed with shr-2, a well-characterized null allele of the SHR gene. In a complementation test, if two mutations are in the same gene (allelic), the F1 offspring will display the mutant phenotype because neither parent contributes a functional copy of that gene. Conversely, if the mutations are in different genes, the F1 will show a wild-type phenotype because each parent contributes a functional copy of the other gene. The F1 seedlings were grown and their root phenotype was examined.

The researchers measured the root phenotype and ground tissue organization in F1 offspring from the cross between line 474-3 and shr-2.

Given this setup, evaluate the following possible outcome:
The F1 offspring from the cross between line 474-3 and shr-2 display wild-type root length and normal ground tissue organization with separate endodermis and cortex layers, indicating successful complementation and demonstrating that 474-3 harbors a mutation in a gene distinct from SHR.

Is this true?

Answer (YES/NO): NO